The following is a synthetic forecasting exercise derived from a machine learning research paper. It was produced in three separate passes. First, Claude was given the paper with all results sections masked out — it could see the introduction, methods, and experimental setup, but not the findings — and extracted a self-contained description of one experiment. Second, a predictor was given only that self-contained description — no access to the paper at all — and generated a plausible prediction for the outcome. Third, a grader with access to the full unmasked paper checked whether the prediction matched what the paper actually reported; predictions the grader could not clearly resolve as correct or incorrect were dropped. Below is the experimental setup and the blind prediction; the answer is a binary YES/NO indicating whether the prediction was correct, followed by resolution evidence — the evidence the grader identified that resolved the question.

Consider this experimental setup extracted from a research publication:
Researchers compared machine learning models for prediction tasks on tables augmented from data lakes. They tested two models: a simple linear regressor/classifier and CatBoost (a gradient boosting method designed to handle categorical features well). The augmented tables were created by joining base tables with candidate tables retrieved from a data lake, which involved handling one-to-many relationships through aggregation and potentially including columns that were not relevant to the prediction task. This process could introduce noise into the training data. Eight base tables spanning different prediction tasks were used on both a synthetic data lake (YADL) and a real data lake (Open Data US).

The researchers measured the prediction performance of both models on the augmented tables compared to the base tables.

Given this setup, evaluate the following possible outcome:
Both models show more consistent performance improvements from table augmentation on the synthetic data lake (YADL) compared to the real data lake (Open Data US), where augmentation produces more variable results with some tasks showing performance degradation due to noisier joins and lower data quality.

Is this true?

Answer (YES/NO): YES